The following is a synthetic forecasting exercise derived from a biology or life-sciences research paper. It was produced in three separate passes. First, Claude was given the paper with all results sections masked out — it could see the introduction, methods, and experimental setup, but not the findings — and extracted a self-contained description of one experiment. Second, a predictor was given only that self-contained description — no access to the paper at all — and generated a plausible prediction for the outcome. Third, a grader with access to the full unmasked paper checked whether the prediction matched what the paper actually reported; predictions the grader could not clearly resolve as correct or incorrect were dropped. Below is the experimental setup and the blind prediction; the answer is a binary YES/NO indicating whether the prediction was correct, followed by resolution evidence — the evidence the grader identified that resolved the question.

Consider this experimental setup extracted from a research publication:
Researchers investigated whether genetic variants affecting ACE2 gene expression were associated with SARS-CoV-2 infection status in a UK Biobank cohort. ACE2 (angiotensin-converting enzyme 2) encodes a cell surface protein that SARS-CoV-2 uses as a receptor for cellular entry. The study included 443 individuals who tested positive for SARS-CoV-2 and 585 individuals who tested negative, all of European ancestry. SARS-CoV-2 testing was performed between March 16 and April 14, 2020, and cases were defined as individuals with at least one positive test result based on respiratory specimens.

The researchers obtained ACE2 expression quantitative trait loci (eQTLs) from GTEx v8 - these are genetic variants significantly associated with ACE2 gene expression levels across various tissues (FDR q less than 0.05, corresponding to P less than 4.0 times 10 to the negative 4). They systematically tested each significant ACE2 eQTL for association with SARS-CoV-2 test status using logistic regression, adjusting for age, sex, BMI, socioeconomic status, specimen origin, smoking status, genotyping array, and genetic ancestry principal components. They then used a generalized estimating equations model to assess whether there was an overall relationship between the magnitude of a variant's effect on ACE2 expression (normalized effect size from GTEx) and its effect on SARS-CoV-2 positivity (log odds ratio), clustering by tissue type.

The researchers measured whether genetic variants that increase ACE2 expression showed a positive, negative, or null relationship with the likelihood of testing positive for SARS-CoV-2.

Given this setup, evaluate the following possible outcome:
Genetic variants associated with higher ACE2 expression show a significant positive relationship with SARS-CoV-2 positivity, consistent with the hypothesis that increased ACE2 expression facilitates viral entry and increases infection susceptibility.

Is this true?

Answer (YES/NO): NO